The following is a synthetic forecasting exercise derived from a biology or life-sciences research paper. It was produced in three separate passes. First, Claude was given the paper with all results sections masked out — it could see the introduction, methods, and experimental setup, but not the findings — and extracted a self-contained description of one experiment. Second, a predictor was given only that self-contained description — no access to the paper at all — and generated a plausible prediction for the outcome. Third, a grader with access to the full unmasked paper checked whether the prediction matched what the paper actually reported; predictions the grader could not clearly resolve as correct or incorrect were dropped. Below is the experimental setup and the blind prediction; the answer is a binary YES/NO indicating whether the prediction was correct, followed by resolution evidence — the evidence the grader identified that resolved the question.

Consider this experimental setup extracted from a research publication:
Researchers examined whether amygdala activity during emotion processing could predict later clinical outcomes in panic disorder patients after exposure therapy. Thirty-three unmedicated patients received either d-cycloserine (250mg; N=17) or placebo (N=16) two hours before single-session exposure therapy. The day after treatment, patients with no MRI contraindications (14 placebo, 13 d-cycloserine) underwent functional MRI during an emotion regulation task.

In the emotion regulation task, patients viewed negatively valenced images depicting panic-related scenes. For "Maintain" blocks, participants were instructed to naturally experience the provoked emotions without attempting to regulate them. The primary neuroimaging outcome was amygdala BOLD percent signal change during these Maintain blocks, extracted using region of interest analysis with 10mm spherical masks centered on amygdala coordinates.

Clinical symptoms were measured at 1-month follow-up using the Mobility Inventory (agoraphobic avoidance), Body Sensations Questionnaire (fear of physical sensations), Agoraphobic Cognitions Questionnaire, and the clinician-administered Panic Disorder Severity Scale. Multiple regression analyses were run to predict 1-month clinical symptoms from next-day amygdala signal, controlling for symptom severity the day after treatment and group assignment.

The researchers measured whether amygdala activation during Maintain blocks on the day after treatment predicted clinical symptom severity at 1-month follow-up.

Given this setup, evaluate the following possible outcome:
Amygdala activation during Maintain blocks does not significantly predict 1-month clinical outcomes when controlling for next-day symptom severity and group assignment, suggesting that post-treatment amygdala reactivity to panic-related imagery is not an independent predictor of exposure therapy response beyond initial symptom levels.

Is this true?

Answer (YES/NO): NO